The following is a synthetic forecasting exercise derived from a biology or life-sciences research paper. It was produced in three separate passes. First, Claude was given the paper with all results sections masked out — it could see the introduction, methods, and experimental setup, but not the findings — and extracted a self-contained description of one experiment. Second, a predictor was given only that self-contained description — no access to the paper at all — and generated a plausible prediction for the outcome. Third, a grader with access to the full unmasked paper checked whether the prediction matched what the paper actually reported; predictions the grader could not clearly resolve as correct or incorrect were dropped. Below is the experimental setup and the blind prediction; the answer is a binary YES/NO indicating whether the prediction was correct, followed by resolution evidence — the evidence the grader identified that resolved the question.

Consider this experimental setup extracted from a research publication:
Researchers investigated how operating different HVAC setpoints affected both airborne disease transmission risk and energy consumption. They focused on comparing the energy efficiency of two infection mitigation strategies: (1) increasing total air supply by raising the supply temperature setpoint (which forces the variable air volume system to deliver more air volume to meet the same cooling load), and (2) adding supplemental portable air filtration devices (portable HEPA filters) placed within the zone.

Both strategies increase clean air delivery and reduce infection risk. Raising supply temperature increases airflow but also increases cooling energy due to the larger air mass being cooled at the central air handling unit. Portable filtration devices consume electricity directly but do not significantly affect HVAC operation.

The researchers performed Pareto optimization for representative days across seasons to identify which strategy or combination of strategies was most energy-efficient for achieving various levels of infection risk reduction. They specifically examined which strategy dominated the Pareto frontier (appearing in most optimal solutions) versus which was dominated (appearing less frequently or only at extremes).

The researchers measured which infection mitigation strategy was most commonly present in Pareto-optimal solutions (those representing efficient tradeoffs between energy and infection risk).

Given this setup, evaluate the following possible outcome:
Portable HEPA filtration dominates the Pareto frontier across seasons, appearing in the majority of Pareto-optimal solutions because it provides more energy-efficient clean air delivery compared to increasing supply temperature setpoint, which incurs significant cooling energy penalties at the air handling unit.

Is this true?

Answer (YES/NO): NO